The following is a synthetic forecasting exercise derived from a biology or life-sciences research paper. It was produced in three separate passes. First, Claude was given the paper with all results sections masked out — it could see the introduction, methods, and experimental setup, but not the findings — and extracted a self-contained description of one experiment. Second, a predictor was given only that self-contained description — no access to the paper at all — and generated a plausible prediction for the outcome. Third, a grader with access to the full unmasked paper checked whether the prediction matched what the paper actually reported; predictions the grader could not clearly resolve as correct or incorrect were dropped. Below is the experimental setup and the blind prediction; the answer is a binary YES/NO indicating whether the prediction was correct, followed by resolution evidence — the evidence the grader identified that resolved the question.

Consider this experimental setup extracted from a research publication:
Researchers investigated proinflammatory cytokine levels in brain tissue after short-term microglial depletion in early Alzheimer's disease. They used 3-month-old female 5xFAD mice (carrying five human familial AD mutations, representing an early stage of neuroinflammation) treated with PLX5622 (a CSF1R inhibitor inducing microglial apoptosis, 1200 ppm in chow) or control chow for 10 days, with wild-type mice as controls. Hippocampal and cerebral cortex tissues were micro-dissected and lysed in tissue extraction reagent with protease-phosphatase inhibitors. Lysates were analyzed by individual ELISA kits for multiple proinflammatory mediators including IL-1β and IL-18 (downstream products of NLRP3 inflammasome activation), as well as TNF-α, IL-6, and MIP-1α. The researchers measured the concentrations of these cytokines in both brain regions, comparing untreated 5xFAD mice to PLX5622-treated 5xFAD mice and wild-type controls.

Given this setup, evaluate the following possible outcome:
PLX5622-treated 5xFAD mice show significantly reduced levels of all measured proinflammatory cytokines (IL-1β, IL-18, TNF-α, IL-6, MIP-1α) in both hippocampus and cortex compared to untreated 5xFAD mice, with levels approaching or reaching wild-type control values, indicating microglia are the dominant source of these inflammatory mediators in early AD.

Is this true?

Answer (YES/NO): NO